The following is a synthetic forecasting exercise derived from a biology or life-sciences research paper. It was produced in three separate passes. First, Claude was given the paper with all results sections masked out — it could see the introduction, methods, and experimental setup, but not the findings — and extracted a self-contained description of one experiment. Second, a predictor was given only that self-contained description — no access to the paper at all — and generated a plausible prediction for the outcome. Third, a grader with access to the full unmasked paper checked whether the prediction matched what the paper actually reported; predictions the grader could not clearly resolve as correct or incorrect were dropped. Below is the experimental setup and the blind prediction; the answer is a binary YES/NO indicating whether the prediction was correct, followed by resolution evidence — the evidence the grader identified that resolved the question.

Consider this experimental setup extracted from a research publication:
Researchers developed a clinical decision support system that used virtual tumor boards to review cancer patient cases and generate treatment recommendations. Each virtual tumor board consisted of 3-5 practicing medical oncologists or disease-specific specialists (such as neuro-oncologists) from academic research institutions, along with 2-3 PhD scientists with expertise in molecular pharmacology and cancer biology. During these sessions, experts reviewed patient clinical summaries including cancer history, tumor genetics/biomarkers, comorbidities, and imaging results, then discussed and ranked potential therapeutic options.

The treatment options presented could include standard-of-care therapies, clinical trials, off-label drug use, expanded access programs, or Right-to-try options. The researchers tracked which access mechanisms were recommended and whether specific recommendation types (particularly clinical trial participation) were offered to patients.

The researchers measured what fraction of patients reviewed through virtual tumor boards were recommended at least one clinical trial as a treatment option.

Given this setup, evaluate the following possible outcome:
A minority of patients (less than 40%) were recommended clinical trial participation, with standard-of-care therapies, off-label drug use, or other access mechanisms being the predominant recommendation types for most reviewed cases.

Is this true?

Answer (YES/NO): NO